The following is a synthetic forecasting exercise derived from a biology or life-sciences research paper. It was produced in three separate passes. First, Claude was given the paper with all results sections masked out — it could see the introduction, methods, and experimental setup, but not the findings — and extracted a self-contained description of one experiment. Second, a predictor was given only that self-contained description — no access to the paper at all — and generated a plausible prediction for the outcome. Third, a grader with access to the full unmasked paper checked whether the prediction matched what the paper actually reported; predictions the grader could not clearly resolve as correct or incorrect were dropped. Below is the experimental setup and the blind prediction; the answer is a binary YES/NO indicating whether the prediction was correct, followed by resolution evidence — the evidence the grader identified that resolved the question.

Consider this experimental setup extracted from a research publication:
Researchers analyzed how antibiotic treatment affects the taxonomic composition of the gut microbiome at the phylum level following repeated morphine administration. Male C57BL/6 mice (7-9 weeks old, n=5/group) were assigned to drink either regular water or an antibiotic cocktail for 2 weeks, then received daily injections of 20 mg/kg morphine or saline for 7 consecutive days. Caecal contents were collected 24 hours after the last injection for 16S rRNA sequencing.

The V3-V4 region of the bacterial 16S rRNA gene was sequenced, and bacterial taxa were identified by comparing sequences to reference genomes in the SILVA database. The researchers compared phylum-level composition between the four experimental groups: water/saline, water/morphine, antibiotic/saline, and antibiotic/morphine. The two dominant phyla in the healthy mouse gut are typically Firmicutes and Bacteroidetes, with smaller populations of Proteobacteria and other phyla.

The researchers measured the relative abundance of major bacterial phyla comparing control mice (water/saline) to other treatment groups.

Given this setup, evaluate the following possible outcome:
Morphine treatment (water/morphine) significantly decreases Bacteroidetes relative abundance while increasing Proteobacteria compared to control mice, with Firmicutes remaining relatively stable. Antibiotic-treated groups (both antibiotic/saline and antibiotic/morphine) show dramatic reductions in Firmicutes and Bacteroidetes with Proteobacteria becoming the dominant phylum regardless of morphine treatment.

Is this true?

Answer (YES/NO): NO